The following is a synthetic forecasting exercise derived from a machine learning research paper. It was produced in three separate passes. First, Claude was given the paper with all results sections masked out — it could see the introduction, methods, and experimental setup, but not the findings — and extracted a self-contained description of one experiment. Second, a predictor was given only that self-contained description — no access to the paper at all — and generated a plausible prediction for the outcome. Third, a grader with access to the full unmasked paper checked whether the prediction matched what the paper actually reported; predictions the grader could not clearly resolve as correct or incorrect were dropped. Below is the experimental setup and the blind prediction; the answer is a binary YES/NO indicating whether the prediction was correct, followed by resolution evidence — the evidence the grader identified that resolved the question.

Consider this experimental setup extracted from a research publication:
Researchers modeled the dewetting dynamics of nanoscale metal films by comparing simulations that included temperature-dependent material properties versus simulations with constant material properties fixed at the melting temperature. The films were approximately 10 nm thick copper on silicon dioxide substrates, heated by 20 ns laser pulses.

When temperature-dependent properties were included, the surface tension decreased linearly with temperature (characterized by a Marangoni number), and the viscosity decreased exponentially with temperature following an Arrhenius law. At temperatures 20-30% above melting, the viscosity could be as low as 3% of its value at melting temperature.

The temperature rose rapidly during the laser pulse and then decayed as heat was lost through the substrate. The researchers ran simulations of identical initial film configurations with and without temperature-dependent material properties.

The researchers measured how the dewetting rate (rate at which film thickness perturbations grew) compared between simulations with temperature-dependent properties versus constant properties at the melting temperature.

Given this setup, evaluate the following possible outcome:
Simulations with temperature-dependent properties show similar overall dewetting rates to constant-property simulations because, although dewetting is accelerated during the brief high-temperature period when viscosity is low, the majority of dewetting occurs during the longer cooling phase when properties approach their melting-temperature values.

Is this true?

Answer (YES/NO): NO